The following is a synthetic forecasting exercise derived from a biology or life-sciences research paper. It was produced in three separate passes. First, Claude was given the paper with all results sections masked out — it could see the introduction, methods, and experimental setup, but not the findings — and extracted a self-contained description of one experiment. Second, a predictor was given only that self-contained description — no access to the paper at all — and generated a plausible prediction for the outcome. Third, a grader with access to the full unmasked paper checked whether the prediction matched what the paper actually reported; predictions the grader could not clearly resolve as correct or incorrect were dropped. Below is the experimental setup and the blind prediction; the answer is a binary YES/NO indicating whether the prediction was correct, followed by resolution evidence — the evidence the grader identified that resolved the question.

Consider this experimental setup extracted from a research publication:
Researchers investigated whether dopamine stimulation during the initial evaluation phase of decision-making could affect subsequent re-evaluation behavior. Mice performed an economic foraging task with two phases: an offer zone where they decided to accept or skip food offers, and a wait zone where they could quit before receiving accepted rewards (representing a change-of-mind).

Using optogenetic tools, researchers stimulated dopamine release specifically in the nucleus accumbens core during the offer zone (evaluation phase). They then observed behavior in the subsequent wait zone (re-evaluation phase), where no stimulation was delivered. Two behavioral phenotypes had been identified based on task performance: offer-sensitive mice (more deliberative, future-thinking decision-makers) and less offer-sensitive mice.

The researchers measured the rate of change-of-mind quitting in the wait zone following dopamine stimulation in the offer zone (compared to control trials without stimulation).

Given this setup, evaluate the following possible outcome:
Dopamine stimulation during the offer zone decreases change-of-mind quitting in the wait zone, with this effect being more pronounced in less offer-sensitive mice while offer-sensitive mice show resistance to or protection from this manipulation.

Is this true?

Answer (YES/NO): NO